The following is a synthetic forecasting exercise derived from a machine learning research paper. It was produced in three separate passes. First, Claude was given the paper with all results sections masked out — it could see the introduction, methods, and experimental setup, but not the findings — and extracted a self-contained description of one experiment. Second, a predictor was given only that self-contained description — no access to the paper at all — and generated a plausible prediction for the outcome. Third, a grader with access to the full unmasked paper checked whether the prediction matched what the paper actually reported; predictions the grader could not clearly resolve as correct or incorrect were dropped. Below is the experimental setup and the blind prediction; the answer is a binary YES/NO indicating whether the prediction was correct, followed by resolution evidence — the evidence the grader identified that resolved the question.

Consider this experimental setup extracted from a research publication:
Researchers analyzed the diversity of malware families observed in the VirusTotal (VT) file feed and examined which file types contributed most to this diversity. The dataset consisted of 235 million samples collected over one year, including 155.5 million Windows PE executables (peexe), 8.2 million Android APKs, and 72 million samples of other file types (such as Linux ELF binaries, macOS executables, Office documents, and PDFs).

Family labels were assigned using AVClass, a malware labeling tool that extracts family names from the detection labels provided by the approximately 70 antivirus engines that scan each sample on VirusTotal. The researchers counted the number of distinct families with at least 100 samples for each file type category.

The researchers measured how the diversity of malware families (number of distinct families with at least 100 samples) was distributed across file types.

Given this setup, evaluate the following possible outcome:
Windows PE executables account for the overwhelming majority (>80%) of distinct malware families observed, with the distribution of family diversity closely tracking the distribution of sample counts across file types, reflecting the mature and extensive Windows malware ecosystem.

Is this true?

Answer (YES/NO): NO